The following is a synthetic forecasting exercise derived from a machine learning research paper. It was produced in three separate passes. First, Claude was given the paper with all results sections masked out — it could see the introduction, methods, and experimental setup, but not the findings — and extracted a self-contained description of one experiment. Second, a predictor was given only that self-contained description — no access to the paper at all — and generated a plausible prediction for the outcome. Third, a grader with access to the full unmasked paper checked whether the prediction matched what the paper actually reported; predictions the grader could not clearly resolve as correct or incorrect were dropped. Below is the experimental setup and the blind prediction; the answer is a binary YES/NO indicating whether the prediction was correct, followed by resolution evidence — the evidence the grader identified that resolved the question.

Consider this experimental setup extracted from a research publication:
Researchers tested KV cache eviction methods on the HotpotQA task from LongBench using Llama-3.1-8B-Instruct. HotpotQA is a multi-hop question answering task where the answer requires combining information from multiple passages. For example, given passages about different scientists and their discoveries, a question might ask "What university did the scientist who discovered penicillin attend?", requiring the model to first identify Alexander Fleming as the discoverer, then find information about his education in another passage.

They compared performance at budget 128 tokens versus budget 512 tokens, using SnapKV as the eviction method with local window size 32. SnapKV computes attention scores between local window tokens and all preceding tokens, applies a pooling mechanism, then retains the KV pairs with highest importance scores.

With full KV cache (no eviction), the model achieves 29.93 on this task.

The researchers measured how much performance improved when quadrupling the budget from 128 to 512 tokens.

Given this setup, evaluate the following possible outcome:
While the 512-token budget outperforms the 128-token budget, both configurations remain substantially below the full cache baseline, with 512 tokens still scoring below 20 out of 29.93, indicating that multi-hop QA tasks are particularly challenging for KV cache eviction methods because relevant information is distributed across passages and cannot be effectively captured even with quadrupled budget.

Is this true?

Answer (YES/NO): NO